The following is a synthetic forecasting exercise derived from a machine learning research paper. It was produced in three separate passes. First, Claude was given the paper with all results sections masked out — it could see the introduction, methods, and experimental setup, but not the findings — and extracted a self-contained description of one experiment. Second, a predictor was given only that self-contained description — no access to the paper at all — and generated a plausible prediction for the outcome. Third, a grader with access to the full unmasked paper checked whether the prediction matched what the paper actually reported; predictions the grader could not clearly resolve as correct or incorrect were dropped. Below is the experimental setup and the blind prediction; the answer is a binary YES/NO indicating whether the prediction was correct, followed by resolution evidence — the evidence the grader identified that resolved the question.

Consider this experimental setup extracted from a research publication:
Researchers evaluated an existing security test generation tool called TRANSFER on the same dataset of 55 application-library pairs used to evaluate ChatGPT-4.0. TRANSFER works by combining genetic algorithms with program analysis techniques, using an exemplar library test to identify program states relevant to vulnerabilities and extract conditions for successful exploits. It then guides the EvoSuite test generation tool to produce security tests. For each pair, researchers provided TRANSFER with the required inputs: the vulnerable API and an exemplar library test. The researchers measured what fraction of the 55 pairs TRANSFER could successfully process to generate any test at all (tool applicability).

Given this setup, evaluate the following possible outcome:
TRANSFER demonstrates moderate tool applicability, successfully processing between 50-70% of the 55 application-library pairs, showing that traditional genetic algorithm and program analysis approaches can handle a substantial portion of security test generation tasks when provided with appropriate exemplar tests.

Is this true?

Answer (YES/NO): NO